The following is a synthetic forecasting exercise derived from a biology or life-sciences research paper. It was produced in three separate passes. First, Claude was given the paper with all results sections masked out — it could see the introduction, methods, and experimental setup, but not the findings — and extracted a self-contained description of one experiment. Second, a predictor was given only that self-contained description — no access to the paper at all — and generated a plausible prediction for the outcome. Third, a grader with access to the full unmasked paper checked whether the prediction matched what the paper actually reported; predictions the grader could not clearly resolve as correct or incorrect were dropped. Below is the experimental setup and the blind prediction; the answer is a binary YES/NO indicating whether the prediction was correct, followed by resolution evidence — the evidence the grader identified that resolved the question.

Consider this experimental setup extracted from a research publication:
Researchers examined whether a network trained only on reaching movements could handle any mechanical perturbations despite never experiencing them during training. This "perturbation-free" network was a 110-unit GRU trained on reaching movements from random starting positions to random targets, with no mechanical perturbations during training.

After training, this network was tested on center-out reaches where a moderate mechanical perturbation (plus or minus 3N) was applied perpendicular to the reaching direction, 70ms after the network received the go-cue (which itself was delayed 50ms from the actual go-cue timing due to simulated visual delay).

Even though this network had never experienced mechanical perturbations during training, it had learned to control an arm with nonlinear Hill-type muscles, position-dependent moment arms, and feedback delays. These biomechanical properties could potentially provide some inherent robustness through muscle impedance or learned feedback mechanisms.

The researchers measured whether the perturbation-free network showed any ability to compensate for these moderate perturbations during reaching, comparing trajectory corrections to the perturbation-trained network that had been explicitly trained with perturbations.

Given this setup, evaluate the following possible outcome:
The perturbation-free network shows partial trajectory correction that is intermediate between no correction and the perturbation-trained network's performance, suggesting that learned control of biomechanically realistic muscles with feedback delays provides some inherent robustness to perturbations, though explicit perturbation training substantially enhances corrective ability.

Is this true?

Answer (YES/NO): NO